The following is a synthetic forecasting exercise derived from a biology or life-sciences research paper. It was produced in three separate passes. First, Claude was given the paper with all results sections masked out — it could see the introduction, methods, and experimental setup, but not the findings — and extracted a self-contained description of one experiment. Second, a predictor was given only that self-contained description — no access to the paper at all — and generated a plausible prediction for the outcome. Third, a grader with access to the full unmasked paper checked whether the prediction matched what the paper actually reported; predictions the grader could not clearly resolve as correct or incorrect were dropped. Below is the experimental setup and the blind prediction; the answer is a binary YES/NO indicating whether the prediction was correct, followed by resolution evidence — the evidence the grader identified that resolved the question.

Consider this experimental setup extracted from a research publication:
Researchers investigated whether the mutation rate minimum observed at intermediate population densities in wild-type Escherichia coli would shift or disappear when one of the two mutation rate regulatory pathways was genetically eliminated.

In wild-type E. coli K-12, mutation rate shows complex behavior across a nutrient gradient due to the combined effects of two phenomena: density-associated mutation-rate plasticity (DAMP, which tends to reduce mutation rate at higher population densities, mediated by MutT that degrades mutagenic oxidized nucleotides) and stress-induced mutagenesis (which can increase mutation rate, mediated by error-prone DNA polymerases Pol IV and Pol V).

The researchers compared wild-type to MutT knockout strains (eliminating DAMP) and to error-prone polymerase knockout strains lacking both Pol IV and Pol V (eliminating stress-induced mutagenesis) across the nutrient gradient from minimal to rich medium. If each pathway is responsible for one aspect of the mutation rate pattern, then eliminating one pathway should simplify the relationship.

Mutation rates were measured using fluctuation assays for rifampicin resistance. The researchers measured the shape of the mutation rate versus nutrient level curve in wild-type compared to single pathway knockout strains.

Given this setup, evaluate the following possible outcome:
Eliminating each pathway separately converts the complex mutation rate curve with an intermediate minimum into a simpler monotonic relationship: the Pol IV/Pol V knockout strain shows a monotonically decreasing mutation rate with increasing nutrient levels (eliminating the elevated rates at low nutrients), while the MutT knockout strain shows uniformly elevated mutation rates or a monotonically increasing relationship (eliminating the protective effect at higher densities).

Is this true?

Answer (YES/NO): NO